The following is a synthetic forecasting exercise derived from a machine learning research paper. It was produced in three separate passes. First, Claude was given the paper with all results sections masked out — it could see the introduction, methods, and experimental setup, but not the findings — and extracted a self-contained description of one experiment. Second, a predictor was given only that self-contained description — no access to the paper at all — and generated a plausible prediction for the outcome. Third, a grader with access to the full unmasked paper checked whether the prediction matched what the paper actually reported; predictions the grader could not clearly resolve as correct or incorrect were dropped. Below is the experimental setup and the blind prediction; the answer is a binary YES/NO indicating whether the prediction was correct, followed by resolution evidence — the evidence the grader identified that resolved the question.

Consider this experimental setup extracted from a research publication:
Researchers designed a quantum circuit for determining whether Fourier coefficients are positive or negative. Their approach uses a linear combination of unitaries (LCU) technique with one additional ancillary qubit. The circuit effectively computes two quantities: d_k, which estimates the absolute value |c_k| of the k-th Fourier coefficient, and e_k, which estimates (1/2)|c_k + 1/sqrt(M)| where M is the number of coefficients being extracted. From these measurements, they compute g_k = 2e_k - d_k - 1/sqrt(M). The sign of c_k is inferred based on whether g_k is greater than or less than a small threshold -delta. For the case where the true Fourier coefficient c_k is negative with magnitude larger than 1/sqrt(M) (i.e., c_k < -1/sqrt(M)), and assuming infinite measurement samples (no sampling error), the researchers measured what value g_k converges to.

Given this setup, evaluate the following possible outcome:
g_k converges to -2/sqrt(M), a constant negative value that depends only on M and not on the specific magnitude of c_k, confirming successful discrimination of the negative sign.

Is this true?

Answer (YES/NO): YES